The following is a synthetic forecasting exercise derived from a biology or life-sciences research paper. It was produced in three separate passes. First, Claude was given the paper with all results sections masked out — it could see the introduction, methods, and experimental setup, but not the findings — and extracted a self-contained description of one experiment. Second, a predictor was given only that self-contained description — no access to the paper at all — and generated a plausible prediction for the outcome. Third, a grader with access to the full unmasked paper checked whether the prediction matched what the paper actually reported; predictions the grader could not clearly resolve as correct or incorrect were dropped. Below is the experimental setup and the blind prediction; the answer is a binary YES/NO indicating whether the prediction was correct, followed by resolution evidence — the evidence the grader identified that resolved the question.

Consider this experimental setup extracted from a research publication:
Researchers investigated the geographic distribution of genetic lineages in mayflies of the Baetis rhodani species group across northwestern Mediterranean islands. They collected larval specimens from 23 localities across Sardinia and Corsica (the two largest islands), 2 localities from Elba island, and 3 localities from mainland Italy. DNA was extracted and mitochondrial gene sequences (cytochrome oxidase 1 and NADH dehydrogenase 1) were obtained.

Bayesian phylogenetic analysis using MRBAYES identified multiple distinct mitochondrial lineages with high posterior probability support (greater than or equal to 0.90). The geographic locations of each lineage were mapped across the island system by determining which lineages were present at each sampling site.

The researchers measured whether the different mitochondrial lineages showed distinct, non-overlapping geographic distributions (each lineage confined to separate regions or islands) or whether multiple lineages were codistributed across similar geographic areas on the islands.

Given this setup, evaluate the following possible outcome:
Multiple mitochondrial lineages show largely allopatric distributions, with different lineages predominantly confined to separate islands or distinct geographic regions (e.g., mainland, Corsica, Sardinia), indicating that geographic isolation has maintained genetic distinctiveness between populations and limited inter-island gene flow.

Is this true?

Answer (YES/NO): NO